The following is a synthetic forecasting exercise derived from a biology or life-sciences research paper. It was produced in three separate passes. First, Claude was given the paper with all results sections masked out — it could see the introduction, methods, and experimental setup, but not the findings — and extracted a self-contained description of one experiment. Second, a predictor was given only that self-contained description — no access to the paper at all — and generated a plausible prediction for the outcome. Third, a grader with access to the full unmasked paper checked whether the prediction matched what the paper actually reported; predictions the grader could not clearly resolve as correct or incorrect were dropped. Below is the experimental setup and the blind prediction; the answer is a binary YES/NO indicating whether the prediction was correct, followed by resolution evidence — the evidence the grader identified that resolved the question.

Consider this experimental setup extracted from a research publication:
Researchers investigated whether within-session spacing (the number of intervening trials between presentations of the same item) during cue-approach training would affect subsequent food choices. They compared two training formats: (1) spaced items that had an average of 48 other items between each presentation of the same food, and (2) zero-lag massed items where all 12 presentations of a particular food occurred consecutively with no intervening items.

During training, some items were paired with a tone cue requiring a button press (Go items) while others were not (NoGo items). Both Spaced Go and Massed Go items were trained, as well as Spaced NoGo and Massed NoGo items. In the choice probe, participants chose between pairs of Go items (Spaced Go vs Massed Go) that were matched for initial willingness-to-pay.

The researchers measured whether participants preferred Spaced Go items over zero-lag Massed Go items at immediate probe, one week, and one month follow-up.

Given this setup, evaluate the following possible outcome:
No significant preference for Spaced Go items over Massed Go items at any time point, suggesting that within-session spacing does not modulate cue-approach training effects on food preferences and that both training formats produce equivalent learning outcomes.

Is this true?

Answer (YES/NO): NO